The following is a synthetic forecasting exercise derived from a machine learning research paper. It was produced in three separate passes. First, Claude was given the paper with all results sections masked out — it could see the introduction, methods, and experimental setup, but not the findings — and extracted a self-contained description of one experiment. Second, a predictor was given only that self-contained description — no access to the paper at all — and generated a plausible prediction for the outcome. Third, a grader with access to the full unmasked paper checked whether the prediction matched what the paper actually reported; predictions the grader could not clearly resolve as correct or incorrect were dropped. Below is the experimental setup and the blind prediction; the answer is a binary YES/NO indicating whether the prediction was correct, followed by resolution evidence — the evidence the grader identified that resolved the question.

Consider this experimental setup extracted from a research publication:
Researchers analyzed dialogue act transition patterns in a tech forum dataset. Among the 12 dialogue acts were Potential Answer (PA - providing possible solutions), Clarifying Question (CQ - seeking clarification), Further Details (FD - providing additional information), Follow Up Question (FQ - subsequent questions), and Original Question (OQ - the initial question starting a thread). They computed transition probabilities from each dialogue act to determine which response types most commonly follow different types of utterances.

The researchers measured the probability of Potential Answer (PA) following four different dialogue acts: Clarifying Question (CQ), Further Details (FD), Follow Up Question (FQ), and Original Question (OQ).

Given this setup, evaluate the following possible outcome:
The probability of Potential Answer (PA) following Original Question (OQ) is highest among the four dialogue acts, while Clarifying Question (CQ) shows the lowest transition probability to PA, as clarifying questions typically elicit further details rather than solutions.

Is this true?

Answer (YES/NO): YES